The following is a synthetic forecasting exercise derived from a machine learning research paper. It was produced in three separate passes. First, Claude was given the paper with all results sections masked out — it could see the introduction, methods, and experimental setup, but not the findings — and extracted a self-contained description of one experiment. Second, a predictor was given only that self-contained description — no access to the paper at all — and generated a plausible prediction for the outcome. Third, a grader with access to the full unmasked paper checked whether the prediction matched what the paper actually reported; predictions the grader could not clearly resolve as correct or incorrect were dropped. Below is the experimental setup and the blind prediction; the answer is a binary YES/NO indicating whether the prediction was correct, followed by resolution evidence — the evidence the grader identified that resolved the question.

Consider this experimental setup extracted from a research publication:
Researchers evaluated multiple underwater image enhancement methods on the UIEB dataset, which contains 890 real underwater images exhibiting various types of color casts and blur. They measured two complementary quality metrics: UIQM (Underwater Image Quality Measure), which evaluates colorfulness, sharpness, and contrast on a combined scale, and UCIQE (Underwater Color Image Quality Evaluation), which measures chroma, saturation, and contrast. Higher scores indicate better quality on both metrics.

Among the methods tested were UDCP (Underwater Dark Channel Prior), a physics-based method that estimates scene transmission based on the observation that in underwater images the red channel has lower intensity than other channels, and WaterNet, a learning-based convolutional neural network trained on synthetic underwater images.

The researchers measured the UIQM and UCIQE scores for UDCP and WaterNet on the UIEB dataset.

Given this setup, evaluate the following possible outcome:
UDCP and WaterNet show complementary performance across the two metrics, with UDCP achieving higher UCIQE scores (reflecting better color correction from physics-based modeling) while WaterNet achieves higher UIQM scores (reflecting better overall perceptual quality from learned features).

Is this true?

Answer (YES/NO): YES